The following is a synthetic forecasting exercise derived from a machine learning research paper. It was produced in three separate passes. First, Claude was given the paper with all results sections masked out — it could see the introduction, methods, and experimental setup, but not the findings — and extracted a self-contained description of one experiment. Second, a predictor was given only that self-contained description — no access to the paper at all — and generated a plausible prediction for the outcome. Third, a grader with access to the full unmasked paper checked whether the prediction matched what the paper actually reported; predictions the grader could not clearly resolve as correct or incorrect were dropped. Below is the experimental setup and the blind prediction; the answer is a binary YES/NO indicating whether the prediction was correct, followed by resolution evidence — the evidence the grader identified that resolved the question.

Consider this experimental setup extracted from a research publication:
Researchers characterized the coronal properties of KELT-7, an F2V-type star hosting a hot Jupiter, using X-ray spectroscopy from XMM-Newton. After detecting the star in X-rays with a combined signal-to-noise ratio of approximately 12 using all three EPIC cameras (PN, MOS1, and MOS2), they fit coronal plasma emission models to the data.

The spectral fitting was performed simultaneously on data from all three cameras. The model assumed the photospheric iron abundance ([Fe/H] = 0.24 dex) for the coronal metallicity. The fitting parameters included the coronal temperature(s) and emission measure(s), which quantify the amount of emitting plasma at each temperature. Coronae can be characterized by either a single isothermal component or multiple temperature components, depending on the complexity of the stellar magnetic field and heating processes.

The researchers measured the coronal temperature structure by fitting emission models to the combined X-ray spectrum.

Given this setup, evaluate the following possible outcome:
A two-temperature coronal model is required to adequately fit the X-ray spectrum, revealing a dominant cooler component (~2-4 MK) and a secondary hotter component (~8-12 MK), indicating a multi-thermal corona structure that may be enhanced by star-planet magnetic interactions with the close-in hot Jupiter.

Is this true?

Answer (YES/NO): NO